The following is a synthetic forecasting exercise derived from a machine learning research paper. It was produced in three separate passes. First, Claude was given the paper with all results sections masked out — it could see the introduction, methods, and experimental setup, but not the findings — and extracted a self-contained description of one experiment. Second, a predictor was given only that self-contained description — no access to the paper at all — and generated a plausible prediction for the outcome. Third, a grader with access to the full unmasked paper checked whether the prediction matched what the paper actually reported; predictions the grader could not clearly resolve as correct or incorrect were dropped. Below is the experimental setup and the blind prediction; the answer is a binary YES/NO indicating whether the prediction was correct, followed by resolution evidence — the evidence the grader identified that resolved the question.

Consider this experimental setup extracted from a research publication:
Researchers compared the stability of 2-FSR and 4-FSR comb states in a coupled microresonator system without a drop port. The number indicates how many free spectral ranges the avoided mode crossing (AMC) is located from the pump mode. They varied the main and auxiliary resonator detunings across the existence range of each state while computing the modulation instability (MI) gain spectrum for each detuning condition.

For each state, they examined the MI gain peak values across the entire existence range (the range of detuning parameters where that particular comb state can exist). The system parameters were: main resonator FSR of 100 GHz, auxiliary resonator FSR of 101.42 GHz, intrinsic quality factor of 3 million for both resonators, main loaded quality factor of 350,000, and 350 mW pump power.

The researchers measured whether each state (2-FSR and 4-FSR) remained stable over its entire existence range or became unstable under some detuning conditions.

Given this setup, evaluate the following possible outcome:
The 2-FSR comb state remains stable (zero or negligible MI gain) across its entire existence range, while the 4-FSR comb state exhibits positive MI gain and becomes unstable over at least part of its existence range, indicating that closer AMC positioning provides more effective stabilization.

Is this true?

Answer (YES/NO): NO